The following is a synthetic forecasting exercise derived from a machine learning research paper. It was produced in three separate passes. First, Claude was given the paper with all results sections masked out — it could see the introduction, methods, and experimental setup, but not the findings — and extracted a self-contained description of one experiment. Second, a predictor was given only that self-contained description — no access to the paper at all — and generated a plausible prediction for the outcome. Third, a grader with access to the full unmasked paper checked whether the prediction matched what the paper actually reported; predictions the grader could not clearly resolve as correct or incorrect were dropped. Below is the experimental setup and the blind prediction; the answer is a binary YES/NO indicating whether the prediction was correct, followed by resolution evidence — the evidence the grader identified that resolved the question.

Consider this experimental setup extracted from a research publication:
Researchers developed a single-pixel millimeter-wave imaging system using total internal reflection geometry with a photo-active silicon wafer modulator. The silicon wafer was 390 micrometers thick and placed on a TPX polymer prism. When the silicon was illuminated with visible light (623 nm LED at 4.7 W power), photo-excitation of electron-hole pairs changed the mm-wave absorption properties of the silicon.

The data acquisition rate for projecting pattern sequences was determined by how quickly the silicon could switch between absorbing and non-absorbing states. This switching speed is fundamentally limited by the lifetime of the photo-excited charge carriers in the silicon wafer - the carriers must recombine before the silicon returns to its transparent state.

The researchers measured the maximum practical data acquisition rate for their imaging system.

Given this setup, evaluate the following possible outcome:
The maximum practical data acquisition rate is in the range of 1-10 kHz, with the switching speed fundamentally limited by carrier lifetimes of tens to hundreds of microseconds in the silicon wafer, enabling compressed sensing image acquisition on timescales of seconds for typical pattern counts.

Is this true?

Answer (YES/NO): YES